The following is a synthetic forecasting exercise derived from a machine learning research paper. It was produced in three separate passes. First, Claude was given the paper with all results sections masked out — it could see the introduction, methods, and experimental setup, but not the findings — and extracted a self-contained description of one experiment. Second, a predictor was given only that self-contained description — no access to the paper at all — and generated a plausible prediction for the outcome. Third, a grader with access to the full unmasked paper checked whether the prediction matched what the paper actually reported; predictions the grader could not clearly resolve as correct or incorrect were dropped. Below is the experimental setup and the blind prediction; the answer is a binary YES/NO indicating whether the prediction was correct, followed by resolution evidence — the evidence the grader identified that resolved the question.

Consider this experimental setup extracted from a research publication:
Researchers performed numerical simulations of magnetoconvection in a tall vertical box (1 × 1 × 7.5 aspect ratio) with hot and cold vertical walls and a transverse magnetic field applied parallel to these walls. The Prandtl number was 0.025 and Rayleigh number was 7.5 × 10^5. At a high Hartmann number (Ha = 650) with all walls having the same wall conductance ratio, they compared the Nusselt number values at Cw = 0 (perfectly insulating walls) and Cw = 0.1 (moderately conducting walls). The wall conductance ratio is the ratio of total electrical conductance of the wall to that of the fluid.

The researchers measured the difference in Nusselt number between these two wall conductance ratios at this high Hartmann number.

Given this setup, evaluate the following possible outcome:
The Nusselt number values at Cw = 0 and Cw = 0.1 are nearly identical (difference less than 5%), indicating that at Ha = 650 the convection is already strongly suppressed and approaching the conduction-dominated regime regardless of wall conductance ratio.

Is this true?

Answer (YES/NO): NO